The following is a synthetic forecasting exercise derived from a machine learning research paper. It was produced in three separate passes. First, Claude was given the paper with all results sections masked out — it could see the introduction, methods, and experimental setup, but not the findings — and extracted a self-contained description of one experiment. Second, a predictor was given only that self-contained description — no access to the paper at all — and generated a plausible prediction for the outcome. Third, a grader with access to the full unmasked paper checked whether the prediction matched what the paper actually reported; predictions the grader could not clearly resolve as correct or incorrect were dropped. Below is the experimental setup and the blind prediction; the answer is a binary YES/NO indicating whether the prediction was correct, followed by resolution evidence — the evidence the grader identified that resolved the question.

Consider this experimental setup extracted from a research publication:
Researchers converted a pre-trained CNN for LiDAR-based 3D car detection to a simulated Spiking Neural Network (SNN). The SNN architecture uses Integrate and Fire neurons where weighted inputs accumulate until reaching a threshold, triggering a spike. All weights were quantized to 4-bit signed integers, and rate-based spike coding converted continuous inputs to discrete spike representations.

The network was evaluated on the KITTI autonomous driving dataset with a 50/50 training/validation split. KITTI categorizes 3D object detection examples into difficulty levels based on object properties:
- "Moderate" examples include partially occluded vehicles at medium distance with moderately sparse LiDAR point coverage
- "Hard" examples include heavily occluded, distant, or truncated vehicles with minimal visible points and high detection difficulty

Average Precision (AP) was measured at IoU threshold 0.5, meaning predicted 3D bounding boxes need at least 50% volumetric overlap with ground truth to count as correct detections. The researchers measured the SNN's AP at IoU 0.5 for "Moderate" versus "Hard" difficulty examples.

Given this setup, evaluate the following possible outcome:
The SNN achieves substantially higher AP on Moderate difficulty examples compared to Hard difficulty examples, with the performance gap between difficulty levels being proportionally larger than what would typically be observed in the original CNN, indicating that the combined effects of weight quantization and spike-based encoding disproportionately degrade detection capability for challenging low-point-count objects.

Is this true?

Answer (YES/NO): NO